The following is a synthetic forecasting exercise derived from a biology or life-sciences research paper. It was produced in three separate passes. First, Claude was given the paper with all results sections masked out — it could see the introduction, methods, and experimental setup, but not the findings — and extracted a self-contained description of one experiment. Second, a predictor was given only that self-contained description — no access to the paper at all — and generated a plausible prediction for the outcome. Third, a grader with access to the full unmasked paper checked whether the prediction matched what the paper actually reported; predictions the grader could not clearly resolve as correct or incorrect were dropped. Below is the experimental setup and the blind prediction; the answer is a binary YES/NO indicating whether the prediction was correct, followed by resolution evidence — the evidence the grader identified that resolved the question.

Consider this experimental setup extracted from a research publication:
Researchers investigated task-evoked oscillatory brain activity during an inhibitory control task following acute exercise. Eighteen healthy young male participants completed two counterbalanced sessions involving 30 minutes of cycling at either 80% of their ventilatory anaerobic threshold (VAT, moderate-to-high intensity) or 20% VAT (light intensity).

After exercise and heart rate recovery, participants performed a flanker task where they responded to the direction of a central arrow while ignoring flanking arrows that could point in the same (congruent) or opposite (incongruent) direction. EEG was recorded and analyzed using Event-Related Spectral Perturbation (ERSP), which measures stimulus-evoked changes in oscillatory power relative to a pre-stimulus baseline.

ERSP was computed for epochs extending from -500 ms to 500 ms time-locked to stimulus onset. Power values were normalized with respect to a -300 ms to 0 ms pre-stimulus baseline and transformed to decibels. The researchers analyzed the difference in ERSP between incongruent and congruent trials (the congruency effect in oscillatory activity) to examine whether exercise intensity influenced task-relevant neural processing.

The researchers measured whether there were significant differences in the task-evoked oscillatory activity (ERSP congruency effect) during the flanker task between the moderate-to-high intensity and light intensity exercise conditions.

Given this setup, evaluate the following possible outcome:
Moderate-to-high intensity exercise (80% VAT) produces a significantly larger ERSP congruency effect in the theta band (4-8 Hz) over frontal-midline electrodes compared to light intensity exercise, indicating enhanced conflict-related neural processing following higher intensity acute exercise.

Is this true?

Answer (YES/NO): NO